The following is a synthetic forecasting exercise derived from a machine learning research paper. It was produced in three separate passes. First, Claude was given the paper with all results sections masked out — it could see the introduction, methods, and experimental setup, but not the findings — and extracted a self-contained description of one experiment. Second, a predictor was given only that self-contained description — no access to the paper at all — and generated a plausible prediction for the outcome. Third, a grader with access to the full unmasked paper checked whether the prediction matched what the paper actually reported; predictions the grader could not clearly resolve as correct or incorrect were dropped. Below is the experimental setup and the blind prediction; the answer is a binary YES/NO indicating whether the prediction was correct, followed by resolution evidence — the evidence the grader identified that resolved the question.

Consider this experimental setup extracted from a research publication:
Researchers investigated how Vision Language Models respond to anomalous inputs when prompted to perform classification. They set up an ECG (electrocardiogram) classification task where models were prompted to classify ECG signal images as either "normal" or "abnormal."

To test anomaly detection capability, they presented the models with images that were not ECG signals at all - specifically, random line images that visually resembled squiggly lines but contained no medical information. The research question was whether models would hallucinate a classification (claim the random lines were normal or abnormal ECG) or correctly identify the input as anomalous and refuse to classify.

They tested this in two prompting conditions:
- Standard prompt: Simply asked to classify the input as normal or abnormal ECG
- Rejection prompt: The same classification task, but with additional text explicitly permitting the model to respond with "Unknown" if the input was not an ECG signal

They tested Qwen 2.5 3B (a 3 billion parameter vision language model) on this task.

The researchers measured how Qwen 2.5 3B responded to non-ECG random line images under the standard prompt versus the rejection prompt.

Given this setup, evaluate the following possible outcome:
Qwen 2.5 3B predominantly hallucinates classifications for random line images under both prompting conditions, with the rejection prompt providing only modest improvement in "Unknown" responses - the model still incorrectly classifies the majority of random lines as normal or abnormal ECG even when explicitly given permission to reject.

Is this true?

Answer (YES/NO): NO